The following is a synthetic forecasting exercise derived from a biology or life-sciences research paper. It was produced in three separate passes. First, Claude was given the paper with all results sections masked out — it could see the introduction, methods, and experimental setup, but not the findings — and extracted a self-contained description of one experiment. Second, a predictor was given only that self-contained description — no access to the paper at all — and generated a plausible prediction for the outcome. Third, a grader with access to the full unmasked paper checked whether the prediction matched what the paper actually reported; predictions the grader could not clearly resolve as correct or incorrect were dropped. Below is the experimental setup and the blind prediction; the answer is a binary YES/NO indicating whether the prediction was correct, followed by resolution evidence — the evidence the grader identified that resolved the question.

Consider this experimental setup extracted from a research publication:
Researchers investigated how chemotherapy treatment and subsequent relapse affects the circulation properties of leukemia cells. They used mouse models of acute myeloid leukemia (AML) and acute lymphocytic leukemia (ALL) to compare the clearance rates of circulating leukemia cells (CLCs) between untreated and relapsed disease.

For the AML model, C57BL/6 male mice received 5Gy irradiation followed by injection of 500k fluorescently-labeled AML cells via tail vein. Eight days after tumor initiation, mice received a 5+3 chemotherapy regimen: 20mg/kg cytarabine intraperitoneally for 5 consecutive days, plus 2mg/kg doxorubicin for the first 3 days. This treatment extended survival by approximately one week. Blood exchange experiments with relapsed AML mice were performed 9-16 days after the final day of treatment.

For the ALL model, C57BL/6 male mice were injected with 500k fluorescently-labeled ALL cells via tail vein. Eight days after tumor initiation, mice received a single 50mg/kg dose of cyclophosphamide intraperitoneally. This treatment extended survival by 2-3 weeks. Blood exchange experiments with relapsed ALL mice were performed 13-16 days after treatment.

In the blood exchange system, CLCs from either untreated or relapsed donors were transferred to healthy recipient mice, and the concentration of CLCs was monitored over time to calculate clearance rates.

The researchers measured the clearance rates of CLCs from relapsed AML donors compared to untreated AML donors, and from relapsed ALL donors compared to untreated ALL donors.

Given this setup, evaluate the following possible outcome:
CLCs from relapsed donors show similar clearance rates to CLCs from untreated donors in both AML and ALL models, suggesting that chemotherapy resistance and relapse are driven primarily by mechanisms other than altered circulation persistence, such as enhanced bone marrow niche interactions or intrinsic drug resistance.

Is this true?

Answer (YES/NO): NO